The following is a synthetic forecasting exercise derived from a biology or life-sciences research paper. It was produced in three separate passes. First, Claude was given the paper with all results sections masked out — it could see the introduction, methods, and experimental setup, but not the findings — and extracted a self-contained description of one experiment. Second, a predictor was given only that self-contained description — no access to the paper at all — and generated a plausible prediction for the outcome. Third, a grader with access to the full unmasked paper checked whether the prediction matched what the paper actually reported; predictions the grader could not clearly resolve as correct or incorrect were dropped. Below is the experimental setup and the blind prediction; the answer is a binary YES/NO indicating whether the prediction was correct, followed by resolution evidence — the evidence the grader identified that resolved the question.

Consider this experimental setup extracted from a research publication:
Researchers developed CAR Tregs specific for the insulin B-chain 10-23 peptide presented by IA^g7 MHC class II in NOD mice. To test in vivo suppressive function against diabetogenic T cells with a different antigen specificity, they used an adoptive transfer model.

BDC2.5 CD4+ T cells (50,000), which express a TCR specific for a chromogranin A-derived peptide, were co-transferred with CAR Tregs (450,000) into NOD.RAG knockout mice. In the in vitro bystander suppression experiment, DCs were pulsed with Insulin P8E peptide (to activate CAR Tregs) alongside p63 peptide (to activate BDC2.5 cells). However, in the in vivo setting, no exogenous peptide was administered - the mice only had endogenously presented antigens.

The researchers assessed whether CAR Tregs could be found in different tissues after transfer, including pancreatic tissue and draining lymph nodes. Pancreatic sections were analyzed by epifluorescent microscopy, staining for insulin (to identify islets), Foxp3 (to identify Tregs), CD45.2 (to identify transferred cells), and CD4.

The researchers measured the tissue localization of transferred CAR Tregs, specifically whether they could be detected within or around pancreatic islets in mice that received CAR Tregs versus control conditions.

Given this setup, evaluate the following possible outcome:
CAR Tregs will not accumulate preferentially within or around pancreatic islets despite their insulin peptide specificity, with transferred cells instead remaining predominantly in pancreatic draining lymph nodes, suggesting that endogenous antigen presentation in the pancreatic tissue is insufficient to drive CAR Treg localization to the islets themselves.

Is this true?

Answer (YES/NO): NO